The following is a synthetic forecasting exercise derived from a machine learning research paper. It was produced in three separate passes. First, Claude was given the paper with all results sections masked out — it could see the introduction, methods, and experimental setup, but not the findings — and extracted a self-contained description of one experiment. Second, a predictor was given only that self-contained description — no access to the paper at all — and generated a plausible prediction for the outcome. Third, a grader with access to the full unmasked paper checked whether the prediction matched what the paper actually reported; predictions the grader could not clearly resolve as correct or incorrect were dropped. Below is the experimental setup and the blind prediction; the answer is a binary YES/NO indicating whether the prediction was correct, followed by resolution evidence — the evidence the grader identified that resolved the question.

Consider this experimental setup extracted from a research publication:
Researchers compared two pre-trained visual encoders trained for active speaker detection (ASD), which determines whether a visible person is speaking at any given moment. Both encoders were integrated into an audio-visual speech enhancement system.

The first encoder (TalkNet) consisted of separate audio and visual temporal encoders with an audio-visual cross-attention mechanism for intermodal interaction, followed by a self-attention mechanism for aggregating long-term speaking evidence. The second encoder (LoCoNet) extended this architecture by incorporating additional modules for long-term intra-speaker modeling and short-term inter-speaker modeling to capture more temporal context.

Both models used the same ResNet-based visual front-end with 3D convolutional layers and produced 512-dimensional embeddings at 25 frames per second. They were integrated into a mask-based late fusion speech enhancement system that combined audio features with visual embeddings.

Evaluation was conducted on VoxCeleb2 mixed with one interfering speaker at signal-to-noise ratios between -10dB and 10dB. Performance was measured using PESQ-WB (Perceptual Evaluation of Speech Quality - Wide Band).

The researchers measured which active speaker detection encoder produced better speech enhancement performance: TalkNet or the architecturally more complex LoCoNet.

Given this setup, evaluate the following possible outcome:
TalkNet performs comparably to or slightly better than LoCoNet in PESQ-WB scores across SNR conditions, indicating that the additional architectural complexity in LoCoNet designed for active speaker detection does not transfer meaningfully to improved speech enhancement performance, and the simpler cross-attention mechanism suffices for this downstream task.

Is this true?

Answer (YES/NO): YES